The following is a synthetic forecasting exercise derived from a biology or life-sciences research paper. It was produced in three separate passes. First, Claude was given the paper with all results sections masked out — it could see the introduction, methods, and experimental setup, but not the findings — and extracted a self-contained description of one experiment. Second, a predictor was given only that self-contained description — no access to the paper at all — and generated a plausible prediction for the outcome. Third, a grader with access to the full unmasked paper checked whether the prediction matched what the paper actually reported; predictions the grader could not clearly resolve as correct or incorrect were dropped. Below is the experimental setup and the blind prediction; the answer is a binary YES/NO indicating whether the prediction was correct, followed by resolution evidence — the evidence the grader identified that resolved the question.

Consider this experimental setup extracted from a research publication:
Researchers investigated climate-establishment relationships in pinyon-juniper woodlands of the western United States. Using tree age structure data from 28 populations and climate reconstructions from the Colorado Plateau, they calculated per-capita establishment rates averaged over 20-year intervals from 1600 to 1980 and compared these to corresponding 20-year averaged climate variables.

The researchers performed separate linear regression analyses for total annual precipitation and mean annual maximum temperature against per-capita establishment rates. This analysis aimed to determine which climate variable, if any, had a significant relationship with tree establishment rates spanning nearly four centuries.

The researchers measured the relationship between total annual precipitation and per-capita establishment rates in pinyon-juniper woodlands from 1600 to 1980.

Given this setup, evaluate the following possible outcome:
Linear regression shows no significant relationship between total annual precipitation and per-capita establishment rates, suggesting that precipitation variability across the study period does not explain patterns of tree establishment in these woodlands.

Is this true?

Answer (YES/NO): YES